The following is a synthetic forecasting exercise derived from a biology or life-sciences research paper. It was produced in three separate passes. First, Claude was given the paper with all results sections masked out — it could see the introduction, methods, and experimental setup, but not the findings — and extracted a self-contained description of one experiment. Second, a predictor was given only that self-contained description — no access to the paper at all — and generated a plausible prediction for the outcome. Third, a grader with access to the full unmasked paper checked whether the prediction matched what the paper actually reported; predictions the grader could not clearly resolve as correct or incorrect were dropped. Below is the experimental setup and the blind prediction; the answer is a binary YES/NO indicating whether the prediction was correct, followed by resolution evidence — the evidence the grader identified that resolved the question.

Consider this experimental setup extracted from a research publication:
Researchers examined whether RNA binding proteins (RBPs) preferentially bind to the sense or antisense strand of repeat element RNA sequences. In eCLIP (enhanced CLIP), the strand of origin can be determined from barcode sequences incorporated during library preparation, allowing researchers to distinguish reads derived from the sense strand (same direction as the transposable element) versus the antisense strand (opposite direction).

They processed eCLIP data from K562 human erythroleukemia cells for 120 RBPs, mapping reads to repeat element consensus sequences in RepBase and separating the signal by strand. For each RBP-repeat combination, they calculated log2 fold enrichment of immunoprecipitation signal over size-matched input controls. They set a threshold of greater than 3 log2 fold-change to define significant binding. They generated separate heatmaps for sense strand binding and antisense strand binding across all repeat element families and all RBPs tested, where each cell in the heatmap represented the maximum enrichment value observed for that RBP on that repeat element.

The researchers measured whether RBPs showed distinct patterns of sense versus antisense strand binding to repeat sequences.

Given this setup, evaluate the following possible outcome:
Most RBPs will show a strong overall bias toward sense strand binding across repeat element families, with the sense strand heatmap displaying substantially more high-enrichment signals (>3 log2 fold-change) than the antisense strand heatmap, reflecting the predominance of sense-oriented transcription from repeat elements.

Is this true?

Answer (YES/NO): YES